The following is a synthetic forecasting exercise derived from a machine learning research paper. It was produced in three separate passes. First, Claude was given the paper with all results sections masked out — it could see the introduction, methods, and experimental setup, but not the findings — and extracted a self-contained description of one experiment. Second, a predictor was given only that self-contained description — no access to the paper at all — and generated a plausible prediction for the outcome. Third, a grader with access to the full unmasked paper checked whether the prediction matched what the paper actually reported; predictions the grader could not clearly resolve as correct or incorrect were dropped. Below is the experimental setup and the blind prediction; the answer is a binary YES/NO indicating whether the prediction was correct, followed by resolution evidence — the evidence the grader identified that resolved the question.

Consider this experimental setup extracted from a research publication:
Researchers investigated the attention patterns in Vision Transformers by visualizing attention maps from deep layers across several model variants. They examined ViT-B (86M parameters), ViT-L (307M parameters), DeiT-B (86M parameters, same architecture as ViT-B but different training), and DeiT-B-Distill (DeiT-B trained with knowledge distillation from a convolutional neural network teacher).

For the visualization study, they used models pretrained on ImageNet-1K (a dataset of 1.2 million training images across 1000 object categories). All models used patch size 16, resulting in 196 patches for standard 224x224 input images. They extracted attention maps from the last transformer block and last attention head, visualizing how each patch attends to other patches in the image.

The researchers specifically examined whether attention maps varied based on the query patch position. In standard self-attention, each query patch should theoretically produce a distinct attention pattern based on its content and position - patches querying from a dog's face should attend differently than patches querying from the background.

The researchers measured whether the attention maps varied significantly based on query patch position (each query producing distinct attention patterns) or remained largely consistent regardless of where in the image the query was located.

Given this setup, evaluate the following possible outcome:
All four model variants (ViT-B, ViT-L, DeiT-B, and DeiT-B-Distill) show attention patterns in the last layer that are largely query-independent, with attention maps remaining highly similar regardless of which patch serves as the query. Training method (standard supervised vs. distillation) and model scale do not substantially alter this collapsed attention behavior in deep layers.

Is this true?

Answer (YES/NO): YES